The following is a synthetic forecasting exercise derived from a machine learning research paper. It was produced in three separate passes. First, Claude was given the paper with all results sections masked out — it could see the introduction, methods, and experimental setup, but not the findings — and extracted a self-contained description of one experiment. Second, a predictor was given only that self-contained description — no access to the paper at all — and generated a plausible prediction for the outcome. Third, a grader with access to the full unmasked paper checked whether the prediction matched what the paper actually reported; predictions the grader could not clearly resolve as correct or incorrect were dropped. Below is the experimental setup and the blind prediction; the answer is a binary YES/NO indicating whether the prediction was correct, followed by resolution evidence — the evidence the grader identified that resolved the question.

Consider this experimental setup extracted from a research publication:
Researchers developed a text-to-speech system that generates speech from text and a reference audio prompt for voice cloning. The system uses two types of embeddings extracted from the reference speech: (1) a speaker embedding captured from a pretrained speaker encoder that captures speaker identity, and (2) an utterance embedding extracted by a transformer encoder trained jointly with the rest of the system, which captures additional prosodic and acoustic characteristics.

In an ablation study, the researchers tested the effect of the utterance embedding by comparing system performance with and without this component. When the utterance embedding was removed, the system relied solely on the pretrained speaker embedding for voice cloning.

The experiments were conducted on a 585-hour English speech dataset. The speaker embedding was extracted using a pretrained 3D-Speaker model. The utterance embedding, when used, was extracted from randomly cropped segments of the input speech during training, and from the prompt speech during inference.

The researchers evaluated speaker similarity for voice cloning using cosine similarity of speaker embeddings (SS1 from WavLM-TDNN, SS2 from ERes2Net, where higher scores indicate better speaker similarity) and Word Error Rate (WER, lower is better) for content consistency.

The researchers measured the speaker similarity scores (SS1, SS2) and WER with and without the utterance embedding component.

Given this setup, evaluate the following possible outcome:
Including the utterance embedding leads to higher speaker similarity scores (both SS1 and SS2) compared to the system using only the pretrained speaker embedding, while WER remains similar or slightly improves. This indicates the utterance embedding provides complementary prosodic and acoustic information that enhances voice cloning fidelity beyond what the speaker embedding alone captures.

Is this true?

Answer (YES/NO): YES